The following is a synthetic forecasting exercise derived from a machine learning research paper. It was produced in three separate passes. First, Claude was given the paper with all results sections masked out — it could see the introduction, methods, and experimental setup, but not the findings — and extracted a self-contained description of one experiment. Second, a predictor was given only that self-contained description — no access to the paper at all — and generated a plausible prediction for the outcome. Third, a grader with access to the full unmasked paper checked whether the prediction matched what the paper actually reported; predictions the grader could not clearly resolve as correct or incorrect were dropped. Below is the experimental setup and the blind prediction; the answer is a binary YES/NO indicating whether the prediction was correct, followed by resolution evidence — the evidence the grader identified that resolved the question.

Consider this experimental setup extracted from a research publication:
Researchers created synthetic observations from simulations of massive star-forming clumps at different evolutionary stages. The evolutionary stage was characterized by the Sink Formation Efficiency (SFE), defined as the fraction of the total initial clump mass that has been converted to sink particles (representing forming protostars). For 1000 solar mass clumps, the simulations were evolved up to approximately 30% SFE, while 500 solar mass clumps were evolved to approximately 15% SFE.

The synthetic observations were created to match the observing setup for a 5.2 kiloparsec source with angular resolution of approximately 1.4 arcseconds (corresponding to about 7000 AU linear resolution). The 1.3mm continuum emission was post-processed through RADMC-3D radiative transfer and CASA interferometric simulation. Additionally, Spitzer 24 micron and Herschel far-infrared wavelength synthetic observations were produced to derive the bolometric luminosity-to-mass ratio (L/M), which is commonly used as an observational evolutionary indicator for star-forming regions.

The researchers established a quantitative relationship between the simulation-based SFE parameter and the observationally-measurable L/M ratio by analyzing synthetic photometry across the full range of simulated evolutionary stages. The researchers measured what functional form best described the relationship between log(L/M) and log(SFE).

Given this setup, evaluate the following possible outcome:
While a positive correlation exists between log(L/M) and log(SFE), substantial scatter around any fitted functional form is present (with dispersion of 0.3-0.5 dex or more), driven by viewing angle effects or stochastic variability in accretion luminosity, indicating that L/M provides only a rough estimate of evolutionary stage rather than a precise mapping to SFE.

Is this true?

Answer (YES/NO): NO